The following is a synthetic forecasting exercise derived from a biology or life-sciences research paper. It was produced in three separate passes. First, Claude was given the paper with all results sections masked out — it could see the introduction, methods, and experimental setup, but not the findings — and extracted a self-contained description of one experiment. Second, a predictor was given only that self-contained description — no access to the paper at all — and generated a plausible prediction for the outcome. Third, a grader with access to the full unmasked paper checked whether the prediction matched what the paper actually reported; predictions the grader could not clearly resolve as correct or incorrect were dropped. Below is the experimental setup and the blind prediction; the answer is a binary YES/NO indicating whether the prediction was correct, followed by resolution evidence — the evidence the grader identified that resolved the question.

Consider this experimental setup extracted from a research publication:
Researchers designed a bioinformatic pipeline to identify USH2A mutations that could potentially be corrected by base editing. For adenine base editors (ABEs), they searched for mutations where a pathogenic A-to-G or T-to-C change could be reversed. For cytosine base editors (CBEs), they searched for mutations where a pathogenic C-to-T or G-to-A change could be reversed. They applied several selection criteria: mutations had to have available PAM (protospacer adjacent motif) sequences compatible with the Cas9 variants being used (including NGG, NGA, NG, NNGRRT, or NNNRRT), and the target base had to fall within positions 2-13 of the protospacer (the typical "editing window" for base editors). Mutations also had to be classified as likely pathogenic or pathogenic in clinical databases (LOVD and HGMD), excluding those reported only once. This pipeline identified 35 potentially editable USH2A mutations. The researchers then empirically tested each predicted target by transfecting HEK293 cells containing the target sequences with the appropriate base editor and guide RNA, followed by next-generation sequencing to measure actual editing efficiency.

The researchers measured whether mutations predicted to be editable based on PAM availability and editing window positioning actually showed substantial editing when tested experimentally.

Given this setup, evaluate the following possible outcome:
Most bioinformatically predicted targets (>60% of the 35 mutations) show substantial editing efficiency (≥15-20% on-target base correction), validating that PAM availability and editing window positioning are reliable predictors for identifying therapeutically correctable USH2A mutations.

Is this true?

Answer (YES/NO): NO